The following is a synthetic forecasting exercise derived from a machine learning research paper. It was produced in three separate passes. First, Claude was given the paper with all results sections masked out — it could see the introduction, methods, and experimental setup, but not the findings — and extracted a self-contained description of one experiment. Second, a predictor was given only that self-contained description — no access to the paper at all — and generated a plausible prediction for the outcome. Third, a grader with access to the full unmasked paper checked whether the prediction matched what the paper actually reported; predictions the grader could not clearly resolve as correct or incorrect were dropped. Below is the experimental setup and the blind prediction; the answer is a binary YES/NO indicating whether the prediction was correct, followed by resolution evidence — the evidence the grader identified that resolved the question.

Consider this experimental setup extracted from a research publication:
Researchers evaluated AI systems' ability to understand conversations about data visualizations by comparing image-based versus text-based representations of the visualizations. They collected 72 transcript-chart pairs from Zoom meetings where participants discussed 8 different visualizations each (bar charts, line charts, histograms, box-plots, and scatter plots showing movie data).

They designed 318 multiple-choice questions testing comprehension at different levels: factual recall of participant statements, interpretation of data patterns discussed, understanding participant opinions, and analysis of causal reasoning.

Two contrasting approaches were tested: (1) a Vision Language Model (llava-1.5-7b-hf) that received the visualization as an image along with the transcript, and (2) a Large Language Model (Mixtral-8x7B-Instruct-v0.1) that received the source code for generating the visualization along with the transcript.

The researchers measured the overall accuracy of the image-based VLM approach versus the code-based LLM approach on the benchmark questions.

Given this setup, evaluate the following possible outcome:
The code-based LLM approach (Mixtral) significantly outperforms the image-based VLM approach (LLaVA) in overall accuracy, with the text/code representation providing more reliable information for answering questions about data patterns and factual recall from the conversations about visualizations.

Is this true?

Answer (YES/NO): YES